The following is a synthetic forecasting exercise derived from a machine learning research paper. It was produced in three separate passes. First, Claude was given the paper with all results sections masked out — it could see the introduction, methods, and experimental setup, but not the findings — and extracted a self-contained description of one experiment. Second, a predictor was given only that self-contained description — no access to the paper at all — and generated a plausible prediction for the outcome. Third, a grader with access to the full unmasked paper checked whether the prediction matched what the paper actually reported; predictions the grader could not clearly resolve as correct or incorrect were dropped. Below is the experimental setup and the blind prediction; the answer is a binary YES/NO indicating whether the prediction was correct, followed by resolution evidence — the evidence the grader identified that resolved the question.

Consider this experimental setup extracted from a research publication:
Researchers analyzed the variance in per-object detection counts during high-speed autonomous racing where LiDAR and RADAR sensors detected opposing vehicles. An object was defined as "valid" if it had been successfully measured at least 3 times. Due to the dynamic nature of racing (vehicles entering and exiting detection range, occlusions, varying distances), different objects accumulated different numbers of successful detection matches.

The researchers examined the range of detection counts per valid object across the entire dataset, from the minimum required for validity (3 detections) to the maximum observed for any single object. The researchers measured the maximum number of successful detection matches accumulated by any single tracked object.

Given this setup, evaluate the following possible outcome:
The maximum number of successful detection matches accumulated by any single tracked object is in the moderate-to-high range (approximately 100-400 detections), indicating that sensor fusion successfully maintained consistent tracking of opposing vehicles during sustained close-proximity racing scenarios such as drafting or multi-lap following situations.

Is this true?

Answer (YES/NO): NO